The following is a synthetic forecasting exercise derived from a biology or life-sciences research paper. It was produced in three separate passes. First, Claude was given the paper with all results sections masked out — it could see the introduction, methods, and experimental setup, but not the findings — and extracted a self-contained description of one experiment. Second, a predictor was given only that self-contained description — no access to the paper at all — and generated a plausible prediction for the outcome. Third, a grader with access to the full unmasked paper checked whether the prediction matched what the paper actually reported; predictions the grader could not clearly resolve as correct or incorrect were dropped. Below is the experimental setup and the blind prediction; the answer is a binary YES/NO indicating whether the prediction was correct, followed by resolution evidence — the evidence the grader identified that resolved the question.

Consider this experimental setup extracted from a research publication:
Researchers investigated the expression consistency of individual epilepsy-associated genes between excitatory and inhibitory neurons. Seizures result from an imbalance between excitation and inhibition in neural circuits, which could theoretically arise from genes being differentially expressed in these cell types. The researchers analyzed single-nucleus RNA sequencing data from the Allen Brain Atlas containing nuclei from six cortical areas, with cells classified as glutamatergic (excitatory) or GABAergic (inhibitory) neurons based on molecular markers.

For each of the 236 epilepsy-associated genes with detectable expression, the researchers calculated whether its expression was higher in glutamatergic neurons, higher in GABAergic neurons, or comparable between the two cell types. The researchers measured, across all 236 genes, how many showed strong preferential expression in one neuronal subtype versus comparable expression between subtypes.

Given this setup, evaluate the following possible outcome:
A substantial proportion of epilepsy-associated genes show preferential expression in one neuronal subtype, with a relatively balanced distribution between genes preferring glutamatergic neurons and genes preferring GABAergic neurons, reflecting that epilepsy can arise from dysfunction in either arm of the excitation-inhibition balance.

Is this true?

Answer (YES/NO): NO